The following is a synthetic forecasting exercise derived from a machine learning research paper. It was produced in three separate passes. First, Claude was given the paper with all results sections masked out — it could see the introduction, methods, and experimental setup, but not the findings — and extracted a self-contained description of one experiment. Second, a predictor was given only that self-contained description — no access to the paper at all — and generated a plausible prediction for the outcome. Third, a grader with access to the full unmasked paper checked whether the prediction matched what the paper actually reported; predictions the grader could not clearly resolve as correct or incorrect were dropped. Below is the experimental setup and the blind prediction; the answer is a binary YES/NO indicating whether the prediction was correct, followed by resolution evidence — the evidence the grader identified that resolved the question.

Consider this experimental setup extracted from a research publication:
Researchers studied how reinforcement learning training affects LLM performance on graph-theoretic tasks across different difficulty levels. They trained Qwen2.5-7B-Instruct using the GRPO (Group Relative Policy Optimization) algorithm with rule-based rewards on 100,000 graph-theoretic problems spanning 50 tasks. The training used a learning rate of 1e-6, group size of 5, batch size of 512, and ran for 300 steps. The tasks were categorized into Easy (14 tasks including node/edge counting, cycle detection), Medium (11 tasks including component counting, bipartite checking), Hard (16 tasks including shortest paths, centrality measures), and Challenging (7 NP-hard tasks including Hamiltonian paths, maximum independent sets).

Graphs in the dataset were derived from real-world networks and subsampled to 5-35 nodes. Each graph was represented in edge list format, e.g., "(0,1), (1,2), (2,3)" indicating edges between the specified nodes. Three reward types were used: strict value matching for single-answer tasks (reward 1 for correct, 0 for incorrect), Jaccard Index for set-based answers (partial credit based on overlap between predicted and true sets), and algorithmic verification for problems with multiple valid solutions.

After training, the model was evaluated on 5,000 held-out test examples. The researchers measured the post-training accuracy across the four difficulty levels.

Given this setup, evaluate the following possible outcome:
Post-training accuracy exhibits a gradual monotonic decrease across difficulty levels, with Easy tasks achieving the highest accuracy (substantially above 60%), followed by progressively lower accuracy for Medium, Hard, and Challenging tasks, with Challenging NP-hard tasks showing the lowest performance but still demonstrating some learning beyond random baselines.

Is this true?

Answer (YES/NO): NO